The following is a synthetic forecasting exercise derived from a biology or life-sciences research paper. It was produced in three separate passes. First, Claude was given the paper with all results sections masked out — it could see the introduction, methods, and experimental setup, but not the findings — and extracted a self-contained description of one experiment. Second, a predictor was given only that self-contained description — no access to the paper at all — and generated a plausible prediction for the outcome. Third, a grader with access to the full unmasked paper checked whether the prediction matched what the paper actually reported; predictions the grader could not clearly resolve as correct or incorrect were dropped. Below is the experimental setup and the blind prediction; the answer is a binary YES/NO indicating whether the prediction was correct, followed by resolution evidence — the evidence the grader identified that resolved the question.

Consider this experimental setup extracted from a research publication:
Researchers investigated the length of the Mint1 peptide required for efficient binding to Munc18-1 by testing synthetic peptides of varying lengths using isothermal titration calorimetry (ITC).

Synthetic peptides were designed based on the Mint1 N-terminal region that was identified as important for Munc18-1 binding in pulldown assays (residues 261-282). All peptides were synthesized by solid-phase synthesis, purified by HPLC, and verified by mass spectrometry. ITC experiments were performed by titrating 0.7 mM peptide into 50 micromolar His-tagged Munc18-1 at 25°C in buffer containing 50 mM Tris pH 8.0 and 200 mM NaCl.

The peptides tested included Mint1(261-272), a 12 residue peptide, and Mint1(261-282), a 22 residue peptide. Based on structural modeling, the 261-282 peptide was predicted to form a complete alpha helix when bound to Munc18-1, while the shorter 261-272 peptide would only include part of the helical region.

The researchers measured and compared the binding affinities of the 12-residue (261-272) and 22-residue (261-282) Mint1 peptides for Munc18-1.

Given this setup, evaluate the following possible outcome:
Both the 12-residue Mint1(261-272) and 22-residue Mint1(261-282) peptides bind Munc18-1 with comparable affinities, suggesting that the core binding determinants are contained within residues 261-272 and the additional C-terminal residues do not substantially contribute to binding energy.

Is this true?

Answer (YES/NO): NO